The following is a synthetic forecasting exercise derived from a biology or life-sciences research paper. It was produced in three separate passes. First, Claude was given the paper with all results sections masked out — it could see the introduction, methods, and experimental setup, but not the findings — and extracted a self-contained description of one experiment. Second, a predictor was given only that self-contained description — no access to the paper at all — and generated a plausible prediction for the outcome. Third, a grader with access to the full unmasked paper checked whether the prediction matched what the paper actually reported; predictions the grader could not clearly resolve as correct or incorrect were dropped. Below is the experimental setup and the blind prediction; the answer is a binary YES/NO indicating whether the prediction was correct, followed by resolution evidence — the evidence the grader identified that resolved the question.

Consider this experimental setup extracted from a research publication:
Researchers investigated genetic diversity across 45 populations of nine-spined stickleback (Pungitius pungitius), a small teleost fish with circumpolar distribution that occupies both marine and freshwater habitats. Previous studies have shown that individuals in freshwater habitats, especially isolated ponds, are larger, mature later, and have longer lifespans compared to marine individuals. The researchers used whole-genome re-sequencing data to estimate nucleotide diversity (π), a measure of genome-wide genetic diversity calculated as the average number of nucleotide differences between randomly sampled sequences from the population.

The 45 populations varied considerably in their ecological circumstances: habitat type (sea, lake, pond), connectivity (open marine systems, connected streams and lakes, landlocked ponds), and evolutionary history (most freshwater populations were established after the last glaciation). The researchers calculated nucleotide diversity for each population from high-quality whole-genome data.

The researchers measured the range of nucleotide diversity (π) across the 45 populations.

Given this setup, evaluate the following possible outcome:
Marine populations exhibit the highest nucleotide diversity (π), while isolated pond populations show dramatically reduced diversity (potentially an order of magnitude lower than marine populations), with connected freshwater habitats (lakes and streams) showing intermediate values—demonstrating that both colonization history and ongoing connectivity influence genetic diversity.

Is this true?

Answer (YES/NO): YES